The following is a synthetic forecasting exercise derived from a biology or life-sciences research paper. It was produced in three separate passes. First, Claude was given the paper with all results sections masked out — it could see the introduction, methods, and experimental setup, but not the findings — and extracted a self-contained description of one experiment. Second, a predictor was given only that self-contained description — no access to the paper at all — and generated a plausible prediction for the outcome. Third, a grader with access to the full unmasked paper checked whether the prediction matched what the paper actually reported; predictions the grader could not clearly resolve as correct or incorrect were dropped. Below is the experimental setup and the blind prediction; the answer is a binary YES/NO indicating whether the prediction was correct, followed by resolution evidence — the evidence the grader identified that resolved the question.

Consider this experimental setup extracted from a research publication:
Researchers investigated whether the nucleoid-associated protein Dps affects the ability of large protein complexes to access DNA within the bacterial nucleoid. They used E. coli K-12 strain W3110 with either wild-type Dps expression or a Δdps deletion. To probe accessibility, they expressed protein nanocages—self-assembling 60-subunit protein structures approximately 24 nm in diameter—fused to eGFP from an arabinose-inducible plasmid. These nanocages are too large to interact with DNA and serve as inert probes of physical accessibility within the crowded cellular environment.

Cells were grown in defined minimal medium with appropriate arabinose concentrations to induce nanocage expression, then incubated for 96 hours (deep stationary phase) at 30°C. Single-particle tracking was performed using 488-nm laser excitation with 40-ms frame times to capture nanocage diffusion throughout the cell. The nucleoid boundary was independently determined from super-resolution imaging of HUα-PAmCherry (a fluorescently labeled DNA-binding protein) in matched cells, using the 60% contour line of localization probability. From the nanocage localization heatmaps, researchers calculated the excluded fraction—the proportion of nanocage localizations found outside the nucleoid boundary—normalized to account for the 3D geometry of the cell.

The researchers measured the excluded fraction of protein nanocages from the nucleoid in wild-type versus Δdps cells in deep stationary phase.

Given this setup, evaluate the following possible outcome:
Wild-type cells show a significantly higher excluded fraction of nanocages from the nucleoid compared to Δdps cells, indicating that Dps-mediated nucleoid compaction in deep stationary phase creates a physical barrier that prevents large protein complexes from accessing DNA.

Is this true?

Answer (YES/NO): NO